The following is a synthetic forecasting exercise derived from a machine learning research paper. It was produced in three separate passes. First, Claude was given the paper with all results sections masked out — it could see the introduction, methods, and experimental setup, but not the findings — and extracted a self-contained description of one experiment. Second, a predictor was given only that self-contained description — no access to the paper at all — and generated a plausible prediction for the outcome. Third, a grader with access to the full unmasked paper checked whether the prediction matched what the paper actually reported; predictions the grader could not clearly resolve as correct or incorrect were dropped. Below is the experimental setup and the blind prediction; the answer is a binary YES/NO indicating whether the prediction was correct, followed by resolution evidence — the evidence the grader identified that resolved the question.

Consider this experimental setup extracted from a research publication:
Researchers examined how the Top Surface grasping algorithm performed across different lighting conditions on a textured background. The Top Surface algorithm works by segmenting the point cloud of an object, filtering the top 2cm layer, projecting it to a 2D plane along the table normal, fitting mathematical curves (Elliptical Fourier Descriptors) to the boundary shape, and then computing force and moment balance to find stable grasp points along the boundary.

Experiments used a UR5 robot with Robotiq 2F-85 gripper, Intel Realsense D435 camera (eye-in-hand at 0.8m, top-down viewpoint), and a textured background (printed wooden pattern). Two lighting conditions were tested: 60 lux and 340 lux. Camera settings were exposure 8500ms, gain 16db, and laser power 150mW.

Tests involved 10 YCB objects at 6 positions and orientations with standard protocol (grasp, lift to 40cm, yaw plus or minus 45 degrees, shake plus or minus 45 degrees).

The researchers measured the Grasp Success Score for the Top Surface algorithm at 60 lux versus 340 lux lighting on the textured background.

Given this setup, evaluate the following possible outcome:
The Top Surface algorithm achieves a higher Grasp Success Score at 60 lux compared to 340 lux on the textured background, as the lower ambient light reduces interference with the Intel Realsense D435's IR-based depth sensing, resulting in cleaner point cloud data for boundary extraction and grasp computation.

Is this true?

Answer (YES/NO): NO